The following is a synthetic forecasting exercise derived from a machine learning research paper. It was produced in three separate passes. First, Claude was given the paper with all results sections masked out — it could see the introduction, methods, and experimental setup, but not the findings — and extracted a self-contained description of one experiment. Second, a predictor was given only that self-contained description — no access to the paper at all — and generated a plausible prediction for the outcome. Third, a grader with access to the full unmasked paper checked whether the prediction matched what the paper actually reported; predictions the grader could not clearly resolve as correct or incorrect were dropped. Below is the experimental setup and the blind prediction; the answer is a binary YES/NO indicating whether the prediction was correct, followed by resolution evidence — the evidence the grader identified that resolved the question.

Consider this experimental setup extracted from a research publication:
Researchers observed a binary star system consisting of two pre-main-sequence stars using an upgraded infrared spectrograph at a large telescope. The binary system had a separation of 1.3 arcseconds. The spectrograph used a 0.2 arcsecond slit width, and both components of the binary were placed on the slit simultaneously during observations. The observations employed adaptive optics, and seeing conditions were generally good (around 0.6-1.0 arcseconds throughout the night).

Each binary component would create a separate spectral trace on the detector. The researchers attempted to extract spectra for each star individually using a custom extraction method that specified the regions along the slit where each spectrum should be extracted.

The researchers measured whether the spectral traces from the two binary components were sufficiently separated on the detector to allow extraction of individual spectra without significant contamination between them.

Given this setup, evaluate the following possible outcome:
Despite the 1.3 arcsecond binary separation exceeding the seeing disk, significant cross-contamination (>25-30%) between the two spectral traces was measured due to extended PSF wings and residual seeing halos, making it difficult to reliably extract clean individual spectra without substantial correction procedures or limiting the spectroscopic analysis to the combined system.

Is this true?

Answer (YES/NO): NO